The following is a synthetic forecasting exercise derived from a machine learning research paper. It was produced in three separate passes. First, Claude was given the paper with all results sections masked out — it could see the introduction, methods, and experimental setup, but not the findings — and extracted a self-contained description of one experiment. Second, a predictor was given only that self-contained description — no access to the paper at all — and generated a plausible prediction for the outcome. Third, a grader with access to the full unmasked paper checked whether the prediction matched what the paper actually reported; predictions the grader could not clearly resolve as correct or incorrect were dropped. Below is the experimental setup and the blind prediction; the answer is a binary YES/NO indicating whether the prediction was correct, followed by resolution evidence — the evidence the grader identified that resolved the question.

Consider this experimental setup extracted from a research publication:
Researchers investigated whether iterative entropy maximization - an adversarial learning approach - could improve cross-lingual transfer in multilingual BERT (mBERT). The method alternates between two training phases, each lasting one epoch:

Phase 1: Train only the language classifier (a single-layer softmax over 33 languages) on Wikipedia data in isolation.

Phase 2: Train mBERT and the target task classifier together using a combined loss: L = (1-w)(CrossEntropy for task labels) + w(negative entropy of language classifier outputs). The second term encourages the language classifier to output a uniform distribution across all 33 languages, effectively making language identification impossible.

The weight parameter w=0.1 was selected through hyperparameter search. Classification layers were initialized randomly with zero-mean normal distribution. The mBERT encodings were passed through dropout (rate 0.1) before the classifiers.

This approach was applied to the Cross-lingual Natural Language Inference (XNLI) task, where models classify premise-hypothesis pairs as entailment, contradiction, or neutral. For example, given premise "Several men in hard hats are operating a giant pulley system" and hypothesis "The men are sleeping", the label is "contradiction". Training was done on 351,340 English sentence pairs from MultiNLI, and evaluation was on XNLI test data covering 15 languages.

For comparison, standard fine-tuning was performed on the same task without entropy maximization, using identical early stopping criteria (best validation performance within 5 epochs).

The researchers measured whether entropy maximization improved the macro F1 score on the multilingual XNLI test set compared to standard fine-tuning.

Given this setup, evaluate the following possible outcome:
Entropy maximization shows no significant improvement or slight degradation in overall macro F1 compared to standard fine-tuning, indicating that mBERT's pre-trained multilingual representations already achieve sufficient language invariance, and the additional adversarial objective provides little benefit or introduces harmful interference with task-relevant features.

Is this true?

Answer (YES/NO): YES